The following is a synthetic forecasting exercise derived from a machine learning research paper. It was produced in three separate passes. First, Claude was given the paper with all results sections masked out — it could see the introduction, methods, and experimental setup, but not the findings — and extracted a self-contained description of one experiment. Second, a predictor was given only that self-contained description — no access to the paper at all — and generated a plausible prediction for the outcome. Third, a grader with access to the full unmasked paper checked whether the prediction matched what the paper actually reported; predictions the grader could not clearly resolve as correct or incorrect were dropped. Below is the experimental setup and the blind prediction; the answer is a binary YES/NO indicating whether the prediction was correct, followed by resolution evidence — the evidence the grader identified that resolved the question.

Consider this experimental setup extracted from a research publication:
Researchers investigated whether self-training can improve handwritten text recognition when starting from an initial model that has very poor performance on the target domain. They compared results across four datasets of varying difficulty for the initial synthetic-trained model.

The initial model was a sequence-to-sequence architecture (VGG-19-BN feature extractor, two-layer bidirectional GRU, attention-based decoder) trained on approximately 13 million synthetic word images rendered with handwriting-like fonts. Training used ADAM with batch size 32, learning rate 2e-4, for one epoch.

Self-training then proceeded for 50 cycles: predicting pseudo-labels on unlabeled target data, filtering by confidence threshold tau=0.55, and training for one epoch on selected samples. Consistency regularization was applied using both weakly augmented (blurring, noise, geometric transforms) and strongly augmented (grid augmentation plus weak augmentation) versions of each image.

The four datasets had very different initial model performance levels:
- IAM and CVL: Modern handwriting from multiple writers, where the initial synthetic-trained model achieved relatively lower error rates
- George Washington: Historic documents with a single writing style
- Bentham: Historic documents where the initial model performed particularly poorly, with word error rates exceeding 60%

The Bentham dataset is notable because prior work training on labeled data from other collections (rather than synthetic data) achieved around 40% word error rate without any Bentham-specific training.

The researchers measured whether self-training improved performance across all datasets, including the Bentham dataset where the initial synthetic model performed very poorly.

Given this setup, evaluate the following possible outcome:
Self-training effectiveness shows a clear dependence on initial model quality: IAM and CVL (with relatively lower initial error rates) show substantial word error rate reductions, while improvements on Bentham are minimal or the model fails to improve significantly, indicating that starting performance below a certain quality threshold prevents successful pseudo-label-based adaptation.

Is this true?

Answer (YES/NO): NO